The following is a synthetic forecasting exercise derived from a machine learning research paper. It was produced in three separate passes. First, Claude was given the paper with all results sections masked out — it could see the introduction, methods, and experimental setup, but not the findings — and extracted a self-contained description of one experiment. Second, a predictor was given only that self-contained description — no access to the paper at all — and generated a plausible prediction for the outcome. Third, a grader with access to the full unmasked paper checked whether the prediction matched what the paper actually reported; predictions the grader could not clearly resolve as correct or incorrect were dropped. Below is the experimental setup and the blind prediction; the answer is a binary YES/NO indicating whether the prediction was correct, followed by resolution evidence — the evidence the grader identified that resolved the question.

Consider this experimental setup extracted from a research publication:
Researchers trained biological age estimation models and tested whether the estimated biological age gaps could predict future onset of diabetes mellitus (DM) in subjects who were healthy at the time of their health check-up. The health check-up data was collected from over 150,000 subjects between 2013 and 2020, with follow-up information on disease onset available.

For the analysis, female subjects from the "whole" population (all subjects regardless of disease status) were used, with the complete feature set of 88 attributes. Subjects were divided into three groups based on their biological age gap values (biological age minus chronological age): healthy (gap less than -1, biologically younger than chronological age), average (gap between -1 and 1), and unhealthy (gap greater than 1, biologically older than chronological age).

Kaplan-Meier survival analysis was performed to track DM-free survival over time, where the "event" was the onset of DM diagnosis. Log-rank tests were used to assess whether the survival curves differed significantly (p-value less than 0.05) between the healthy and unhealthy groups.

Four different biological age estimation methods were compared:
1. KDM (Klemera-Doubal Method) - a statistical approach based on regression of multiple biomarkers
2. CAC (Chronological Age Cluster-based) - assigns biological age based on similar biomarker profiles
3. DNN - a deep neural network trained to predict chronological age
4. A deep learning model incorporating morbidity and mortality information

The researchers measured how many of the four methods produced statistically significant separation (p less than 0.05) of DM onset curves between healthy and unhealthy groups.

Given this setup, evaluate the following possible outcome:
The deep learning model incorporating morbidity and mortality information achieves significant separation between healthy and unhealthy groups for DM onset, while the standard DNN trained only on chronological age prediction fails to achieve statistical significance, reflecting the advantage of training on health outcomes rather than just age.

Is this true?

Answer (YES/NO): YES